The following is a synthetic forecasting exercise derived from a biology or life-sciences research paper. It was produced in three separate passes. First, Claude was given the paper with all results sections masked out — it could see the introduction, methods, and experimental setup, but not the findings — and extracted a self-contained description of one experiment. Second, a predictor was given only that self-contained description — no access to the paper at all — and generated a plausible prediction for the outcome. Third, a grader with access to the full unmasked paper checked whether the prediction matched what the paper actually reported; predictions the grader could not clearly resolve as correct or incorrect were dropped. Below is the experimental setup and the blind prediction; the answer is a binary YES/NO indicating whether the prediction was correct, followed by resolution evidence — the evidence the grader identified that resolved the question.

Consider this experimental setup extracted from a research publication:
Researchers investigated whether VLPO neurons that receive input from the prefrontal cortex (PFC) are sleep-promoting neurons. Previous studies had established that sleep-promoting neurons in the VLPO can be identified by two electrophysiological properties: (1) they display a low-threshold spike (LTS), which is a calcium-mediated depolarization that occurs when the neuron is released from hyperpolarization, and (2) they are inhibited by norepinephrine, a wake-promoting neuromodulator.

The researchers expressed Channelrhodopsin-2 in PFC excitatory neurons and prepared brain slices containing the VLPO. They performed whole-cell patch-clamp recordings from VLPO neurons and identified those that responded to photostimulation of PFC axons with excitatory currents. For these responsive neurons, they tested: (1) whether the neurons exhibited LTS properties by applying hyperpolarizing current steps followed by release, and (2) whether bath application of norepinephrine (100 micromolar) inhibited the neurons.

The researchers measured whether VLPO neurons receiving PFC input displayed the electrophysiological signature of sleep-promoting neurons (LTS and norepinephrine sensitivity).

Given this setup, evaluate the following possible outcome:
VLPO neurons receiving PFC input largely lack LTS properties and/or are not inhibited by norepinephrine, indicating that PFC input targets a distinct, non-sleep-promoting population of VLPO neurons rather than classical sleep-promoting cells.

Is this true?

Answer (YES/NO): NO